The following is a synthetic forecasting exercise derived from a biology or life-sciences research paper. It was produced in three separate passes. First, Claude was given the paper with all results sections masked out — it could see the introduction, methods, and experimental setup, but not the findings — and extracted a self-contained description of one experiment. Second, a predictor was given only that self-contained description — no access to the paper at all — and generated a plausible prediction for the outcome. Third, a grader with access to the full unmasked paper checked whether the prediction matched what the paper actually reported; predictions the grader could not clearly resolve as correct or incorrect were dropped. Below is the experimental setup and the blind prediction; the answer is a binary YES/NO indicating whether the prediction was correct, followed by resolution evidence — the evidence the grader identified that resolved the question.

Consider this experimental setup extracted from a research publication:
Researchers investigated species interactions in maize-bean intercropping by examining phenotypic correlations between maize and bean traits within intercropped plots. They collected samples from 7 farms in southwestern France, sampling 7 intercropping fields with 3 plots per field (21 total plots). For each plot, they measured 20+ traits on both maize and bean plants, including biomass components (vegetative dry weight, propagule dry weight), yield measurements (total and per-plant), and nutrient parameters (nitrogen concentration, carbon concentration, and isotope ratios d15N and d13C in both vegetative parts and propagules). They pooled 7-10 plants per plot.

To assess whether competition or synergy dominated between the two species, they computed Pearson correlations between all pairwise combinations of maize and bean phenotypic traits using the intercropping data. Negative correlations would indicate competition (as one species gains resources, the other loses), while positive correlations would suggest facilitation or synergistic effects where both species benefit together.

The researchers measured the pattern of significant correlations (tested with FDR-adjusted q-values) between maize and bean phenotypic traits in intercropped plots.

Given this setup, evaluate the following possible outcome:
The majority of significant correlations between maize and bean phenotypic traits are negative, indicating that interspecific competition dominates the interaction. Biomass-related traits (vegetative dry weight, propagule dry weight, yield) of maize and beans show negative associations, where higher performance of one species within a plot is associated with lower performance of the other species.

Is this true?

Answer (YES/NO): YES